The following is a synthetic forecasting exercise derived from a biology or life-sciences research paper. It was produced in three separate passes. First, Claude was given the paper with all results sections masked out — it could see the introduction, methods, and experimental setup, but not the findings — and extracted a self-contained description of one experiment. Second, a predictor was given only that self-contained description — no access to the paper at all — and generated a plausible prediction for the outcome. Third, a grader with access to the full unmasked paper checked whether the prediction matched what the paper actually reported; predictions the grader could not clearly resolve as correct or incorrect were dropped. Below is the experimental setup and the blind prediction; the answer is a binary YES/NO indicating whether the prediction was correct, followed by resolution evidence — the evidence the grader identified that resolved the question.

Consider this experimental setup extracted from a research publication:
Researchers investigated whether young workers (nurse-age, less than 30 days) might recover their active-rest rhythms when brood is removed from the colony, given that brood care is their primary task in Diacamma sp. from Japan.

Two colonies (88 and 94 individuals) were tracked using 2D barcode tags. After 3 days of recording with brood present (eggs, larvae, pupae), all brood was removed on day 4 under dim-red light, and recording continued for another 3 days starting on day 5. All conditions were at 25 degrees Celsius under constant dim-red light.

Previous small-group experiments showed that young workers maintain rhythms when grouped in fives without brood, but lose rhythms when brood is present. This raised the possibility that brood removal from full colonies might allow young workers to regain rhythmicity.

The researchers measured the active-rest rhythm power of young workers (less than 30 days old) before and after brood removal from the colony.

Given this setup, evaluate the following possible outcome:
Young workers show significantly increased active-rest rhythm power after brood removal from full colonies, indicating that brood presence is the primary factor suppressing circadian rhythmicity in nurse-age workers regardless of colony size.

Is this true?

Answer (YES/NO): NO